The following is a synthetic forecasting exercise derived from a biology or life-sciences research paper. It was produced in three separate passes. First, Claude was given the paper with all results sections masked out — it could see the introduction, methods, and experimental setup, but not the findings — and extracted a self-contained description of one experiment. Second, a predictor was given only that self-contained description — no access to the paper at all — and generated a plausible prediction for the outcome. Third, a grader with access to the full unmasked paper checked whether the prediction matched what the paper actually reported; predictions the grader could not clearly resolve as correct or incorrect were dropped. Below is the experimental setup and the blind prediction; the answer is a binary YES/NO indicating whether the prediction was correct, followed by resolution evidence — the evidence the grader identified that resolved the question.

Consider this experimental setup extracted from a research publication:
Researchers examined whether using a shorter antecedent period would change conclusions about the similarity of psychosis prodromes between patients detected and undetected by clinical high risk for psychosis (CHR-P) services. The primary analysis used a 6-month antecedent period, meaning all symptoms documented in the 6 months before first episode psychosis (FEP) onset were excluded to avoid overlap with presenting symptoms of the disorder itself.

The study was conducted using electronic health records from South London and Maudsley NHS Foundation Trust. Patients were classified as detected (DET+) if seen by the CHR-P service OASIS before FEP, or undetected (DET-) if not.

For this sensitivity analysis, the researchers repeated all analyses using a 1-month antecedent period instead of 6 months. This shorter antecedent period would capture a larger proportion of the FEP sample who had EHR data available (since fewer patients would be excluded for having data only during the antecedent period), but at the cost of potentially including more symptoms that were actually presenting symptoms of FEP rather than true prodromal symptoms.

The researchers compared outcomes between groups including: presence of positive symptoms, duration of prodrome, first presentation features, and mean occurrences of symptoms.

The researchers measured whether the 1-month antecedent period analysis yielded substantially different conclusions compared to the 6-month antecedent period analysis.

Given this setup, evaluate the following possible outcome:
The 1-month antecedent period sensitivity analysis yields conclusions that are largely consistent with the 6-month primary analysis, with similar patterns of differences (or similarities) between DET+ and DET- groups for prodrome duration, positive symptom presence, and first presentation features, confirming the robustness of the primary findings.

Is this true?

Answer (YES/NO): NO